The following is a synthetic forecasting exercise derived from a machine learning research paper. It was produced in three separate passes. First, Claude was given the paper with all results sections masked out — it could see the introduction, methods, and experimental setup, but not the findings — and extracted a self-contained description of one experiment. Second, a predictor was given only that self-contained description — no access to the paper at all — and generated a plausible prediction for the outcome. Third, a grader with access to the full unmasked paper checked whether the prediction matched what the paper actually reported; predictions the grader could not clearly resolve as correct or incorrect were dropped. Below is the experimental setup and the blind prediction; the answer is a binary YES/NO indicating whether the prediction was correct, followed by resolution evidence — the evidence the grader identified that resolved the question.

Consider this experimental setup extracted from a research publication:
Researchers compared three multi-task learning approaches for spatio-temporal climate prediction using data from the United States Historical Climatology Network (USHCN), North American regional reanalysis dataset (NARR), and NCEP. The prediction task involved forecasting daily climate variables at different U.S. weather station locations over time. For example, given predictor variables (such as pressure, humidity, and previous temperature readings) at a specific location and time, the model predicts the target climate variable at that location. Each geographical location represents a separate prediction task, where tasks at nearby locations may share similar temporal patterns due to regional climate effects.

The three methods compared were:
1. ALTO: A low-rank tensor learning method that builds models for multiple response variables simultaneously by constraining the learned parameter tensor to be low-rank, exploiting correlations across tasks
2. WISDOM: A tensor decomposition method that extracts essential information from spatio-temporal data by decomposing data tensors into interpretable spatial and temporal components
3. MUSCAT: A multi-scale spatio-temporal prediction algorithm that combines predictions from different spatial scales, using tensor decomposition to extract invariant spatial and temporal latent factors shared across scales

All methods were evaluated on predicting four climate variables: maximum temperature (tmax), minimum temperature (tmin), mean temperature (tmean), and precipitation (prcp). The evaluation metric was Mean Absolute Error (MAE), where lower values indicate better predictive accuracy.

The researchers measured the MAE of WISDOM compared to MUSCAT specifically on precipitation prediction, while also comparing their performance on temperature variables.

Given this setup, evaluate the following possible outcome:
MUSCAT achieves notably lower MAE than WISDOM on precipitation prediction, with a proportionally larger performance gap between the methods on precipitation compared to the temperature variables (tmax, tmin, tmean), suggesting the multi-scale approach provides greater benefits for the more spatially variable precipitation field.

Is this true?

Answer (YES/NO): NO